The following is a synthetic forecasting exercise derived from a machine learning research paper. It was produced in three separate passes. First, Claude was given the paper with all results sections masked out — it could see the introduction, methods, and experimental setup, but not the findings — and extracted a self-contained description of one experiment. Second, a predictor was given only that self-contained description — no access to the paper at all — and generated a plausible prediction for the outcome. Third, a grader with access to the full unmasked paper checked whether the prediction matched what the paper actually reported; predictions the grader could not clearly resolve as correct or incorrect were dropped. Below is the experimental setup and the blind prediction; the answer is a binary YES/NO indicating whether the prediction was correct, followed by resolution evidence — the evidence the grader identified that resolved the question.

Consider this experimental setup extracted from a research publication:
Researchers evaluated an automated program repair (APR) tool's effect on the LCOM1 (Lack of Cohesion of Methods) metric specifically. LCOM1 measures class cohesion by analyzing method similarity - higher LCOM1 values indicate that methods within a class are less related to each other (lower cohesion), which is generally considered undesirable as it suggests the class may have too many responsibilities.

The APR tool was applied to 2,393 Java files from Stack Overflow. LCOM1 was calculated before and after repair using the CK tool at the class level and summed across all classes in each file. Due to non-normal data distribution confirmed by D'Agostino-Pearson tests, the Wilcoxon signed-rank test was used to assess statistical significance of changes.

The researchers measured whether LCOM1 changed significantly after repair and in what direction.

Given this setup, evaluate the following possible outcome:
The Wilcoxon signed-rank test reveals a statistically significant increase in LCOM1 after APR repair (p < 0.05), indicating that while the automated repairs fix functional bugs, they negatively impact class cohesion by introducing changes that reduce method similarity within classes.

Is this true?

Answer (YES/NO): YES